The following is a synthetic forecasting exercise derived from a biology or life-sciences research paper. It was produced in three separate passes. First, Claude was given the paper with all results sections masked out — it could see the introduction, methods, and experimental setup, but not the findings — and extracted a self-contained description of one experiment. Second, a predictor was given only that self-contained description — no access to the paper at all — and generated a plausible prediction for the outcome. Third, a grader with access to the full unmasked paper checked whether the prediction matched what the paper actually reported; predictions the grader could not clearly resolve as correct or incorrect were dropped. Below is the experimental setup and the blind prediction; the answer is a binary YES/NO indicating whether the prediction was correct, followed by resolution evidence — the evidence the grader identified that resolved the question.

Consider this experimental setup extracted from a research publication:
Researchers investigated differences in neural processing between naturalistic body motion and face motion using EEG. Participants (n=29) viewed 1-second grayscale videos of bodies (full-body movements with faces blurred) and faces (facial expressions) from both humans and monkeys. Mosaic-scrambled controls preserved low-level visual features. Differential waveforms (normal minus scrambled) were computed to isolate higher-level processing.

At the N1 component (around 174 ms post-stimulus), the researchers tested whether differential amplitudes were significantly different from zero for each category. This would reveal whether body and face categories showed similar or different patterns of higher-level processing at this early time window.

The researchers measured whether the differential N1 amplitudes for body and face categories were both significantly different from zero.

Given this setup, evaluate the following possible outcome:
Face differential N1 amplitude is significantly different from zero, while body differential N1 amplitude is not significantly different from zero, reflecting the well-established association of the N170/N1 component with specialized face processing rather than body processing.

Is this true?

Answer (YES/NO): NO